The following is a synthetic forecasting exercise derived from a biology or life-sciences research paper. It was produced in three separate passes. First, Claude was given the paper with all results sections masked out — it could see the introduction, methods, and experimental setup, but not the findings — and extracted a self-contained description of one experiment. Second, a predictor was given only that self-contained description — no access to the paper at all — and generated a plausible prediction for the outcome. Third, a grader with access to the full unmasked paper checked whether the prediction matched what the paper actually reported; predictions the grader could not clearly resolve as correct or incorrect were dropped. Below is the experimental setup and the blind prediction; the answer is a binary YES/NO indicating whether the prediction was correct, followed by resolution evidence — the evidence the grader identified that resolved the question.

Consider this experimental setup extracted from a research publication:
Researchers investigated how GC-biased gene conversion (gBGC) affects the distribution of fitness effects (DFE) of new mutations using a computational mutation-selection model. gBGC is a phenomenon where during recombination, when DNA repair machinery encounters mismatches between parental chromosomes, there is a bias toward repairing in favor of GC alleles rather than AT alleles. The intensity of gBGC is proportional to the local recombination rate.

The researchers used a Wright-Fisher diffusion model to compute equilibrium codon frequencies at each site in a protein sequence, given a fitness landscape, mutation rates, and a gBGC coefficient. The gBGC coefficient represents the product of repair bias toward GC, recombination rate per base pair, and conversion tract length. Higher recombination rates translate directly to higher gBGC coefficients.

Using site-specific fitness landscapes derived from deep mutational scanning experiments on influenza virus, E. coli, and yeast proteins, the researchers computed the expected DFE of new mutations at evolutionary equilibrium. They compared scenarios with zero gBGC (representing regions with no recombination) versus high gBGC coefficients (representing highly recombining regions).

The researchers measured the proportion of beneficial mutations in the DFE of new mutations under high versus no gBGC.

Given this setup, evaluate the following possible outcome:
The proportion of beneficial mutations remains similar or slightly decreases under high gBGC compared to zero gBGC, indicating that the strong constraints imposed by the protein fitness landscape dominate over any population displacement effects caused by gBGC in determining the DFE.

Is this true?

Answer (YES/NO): NO